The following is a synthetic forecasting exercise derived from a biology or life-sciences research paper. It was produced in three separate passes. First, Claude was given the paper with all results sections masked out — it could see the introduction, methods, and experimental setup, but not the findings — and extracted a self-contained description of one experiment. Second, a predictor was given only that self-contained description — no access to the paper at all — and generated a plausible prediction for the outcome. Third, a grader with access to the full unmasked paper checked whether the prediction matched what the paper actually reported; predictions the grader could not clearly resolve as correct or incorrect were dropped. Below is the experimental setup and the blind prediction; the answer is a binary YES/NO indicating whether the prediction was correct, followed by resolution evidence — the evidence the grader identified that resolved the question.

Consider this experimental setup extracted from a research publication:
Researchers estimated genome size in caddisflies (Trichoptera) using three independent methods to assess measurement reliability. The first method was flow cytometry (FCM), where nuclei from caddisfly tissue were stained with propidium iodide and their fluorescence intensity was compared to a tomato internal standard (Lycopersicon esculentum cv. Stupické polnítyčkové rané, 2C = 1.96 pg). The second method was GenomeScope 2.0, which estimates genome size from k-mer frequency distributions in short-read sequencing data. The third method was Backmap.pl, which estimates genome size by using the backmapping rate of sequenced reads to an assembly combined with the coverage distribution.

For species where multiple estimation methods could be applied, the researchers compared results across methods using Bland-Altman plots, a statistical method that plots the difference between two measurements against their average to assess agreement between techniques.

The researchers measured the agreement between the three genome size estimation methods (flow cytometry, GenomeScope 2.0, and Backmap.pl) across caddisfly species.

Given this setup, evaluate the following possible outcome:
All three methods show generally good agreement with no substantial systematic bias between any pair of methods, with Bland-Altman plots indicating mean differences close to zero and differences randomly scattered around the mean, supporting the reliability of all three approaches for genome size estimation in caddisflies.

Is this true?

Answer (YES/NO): NO